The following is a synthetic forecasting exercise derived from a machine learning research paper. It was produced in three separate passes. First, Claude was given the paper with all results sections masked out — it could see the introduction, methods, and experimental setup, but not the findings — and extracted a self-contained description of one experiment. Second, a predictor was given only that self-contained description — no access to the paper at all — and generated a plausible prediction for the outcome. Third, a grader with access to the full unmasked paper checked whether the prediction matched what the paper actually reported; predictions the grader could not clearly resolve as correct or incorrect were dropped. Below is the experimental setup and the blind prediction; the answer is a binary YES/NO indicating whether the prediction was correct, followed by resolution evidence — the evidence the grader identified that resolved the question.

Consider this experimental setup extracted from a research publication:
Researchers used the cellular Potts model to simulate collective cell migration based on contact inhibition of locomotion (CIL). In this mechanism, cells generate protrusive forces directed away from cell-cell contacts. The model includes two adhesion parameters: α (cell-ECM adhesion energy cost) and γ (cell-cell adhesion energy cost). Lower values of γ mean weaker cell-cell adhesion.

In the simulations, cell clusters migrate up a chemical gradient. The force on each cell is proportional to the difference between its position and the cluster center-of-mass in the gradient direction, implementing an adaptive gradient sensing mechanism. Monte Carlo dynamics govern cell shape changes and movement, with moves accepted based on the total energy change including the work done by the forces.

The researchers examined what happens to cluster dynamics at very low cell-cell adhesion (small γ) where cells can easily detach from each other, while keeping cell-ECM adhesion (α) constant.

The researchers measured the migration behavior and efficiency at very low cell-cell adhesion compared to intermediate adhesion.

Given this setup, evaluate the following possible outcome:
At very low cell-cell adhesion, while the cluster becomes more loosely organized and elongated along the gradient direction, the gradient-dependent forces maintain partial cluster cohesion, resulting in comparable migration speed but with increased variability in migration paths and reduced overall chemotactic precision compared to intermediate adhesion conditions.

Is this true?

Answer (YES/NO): NO